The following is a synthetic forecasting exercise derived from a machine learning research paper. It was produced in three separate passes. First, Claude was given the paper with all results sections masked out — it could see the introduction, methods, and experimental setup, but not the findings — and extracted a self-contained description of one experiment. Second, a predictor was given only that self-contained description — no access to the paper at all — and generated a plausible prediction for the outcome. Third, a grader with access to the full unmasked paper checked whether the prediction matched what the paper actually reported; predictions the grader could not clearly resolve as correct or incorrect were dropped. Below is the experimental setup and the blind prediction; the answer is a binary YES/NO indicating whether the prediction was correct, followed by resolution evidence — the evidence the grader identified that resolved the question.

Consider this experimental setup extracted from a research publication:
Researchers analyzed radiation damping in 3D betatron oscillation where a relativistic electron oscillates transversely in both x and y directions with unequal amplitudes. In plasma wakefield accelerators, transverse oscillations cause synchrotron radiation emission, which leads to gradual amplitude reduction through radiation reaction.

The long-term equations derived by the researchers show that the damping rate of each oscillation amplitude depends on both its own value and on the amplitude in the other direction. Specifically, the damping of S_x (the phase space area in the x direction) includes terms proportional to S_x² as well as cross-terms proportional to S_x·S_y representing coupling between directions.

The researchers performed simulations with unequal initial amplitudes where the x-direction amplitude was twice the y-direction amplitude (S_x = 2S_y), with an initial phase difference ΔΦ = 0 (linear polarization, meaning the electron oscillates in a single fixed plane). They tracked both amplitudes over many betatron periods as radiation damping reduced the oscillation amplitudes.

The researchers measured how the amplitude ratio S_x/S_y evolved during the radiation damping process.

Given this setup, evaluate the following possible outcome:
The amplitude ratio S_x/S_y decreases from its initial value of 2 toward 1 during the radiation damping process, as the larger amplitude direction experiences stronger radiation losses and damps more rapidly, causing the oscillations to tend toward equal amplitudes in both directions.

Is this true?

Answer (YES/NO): NO